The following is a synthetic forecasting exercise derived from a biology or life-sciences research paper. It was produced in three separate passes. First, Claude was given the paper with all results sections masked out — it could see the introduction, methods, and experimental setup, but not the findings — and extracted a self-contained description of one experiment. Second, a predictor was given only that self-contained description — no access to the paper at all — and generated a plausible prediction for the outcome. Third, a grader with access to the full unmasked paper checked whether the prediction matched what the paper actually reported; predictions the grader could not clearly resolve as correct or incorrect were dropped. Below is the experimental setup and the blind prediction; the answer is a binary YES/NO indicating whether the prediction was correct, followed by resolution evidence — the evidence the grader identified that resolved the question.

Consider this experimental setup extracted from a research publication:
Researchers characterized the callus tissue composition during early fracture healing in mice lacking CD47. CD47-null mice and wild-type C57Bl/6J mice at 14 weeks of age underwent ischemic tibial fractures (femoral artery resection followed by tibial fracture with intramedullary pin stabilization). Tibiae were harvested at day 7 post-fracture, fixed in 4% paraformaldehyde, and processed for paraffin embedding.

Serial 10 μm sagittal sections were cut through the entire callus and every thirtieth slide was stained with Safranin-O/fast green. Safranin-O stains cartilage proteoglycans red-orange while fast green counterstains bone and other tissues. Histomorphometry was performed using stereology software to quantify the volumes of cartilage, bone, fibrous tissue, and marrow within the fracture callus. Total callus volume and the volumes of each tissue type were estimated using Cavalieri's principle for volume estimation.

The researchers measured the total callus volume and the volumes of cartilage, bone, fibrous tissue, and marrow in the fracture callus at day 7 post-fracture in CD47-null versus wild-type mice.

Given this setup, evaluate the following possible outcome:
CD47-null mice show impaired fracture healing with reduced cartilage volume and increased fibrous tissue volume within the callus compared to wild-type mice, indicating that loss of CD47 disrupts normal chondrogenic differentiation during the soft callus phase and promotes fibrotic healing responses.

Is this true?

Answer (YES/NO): NO